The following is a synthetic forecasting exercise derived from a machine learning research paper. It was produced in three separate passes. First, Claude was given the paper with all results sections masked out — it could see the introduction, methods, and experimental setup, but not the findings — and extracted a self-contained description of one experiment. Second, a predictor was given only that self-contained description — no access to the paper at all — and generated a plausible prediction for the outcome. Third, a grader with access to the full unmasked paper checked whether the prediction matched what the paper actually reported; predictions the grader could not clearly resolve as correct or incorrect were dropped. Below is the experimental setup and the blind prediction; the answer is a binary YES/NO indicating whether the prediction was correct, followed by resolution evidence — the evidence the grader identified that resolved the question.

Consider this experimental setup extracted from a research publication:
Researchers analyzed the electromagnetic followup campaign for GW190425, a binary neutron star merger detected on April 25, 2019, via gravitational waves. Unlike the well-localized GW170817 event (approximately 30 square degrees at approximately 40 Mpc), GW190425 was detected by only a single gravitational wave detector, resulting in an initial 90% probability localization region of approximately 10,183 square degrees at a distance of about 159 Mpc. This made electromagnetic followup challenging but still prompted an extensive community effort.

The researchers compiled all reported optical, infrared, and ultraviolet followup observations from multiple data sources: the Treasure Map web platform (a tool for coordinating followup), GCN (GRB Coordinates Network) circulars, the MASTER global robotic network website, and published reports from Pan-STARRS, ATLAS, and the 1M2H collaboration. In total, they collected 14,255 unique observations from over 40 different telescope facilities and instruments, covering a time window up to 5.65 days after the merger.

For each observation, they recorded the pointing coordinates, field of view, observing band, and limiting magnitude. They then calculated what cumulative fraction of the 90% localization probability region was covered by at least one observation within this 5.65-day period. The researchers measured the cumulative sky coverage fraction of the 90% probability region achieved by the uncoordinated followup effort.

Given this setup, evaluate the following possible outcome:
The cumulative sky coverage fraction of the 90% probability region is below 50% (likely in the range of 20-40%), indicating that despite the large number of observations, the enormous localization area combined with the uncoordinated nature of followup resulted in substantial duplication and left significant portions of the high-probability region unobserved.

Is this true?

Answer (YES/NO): NO